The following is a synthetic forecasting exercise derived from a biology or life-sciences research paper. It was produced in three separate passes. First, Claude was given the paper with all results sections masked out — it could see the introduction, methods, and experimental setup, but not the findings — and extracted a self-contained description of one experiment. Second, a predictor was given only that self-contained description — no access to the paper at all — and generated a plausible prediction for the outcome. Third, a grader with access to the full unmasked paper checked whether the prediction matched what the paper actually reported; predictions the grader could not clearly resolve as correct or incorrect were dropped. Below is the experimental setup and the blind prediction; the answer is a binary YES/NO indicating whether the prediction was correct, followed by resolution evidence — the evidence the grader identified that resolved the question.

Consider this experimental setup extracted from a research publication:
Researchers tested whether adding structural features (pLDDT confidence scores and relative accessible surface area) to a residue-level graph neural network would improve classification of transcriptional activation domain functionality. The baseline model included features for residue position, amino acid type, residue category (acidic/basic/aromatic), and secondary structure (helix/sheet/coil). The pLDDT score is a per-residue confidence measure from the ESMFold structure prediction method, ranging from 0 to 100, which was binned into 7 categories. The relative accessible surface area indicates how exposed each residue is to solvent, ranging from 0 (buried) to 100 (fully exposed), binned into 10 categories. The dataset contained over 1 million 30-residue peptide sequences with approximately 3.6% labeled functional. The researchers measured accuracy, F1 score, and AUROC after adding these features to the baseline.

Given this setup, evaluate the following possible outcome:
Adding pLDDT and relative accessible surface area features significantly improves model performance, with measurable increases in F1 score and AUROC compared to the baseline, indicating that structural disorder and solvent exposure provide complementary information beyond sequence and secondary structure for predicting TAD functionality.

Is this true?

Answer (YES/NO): NO